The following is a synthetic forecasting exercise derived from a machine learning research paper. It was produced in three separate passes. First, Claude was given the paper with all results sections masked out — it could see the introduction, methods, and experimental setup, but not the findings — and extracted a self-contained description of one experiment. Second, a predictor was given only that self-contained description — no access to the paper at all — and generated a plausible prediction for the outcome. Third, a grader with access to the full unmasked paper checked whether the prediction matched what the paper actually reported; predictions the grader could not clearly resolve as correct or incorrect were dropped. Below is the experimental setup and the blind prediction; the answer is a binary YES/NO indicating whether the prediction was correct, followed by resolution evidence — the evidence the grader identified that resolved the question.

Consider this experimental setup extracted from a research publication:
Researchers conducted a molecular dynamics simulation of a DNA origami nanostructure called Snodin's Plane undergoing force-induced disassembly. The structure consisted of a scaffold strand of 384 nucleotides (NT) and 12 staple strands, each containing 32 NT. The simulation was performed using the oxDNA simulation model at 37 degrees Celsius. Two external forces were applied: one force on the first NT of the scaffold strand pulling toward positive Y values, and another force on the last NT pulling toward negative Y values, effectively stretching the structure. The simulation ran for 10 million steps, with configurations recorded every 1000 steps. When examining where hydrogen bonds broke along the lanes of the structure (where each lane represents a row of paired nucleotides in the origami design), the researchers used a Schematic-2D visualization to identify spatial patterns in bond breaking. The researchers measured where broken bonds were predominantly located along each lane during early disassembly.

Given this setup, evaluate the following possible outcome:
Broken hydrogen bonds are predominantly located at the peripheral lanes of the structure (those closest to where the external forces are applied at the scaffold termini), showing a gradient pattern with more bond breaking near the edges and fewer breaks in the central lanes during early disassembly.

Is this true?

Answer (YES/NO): NO